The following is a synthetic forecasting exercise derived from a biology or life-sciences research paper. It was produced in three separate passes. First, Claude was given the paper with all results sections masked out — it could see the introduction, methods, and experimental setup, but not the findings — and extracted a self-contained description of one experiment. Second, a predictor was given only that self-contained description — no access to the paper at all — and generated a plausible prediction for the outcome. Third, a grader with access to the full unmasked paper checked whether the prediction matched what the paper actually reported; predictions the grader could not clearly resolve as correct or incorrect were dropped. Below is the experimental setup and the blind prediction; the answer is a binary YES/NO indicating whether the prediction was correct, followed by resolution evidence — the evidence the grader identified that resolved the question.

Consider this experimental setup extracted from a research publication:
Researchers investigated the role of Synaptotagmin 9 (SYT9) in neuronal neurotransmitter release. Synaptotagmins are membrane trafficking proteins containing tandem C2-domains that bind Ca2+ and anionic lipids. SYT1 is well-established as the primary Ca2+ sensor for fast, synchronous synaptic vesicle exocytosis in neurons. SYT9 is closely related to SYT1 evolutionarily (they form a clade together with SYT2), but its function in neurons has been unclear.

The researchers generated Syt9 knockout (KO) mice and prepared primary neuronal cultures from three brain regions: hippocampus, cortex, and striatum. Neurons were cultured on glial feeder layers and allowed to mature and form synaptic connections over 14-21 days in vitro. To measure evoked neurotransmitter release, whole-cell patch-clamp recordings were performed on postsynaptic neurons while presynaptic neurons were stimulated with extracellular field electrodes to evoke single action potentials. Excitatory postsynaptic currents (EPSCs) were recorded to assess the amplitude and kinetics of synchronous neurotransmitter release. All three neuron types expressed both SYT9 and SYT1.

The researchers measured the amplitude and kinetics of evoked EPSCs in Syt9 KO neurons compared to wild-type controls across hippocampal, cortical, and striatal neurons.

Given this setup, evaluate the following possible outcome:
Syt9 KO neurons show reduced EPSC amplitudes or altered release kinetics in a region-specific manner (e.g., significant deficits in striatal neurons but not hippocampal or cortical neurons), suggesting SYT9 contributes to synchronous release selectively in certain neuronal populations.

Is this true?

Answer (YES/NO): NO